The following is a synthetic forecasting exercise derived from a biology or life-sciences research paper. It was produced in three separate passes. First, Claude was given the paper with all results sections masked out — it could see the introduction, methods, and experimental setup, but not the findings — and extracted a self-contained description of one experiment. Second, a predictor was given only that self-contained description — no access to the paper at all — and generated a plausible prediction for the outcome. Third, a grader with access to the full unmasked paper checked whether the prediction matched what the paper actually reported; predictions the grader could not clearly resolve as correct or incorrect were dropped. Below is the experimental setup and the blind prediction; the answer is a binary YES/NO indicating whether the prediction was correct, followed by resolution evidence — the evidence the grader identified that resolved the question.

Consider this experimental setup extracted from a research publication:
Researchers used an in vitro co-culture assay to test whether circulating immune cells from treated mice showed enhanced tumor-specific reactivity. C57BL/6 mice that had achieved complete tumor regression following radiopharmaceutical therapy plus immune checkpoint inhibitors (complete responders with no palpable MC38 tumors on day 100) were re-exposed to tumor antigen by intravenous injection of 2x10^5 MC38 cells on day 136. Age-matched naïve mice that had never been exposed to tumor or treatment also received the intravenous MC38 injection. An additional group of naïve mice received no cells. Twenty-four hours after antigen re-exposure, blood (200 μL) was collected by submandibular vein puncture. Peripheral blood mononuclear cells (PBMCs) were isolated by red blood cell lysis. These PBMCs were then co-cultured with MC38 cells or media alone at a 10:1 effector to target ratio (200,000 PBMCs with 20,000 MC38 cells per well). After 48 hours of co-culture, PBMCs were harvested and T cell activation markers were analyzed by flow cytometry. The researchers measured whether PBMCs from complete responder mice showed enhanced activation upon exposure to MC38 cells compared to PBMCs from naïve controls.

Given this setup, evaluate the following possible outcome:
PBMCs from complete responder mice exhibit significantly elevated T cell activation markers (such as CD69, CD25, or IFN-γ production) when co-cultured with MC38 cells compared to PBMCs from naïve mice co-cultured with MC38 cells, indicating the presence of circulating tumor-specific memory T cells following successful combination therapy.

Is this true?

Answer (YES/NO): YES